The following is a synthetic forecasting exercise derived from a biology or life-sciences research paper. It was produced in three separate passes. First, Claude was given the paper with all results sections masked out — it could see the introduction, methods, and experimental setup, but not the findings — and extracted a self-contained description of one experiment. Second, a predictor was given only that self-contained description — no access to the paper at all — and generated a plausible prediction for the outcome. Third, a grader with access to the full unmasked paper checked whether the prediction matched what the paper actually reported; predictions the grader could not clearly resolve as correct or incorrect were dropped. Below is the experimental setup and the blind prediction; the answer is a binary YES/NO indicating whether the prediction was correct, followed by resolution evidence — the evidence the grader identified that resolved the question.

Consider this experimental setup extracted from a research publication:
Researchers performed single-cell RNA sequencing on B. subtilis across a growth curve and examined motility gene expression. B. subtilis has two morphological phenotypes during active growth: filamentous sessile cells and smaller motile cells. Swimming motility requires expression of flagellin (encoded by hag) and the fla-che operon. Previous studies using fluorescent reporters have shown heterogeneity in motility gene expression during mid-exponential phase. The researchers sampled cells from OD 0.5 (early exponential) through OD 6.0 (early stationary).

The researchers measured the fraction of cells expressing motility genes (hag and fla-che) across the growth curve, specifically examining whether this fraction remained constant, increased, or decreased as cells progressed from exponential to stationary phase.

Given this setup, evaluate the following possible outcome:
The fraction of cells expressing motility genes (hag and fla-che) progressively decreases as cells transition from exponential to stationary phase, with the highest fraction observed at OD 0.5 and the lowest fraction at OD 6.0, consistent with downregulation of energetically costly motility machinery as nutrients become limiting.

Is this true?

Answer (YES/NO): NO